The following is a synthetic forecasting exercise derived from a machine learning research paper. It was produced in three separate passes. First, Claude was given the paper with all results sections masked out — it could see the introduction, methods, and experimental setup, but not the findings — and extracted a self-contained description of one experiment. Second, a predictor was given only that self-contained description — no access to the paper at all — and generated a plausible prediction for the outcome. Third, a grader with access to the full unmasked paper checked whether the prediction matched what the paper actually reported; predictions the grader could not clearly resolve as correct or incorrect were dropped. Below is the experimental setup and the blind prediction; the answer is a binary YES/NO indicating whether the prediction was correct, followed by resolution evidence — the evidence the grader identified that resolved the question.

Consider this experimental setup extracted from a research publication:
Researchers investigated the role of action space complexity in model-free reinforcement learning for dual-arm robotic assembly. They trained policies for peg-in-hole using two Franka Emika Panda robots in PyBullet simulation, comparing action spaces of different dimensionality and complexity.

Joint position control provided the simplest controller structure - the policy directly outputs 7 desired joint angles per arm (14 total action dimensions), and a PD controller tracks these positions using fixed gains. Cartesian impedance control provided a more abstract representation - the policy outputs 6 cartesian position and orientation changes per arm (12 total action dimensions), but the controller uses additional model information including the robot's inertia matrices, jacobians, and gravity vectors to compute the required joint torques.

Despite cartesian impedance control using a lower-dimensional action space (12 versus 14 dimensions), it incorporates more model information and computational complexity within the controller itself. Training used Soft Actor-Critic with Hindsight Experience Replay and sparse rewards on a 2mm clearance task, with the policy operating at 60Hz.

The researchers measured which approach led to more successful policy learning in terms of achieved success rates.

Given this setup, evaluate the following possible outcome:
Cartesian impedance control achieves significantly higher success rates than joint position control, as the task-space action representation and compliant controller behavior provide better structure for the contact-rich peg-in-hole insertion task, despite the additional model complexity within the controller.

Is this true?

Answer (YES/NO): NO